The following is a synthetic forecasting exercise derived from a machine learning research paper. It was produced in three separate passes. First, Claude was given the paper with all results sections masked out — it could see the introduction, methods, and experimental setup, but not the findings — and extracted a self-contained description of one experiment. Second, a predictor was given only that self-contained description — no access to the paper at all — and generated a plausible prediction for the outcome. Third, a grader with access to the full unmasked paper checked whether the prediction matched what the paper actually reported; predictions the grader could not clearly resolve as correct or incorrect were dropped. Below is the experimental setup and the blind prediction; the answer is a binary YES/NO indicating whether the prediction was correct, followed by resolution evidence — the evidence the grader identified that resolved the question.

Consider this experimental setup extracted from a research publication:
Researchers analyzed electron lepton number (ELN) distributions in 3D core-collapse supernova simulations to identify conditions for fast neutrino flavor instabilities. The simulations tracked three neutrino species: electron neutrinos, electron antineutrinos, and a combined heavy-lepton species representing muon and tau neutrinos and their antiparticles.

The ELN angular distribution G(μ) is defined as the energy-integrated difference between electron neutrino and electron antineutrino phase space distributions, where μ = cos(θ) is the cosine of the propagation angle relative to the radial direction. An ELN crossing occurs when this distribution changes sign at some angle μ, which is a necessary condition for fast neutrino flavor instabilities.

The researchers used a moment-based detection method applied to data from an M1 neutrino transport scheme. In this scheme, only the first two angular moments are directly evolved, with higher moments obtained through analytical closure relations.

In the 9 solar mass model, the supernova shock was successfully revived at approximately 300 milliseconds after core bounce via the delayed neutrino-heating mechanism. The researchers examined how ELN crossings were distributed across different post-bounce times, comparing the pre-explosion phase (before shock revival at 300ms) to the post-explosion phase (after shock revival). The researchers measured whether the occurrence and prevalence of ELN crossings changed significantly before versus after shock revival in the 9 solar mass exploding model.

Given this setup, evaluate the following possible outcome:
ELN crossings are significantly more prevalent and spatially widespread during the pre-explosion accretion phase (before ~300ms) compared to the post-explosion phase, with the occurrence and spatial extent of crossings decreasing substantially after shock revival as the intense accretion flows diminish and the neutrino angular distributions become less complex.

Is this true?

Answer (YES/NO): NO